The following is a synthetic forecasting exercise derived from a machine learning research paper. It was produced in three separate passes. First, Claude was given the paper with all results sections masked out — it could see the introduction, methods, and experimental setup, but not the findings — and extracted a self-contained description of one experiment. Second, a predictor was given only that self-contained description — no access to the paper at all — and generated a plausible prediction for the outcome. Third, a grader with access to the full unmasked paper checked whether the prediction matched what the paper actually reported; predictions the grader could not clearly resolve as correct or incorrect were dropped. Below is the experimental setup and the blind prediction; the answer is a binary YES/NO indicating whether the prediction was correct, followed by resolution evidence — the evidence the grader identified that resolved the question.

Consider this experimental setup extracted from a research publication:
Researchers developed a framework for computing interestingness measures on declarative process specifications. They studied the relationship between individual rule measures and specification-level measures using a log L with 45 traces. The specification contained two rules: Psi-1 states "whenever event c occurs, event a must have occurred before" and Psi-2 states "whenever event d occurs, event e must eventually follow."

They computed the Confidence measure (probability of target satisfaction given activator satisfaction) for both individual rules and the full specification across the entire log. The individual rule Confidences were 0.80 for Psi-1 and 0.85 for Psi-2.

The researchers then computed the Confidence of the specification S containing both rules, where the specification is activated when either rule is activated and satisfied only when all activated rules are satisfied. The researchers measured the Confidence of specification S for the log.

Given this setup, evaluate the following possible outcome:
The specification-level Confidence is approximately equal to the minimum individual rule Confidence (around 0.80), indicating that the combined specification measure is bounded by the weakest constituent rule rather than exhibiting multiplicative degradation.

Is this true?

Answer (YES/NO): NO